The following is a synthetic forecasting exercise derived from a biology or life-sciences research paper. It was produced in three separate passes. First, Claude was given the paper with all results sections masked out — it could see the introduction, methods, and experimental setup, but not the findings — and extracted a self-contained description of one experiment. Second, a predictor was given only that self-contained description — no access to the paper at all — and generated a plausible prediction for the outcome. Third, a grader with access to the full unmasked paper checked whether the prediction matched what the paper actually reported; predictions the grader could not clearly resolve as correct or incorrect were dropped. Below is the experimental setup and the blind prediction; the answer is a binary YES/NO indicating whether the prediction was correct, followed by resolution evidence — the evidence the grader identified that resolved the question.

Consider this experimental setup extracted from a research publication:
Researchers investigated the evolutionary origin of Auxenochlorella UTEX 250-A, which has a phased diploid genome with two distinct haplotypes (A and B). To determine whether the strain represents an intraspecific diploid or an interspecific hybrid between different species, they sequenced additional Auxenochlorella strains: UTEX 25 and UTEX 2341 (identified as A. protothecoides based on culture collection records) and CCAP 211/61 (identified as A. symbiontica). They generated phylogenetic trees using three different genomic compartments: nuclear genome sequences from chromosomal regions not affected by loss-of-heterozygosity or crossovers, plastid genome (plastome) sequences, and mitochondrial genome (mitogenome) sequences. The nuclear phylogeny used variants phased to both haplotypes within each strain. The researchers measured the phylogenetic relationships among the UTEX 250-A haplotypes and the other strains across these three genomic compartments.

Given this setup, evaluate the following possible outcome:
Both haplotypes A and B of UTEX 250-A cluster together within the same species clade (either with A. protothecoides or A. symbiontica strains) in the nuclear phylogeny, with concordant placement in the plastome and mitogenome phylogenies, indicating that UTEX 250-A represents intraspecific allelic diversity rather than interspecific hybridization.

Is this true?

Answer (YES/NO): NO